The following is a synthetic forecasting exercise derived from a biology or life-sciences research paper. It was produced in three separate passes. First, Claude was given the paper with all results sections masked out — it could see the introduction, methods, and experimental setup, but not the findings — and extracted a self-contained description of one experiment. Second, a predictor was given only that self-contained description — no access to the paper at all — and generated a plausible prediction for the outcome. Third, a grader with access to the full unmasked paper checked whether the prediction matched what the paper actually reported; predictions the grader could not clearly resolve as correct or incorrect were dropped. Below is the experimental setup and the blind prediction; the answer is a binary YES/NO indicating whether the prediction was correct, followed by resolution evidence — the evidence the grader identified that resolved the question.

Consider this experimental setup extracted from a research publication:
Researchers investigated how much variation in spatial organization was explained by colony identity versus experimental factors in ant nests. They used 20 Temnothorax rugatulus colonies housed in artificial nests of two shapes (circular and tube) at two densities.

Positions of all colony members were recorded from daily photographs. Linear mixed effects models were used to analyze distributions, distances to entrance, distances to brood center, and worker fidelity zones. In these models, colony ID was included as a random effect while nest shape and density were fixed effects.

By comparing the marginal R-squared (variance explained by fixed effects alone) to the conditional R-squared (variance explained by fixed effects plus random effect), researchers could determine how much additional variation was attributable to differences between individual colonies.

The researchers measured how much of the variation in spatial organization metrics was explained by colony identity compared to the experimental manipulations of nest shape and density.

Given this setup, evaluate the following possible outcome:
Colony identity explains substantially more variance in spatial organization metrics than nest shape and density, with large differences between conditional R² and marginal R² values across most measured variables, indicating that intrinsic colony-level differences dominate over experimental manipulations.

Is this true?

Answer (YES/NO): NO